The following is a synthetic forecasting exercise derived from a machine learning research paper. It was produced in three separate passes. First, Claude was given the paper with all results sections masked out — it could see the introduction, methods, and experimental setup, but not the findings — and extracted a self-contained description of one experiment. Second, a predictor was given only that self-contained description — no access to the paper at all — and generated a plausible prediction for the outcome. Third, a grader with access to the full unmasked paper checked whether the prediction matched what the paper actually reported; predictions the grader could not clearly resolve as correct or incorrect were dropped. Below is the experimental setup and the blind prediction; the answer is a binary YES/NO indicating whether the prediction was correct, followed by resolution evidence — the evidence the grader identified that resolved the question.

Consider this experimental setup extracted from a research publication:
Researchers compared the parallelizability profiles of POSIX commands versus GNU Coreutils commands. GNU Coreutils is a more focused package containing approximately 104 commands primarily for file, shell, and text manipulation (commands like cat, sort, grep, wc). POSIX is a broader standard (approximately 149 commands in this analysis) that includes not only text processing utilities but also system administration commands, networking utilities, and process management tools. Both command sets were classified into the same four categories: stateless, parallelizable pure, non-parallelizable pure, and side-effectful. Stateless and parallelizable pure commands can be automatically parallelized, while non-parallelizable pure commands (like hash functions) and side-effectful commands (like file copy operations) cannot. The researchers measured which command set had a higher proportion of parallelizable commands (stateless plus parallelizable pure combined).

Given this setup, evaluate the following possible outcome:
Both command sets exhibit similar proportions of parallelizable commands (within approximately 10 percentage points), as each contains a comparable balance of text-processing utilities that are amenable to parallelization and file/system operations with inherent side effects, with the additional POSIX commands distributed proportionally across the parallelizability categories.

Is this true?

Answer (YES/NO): NO